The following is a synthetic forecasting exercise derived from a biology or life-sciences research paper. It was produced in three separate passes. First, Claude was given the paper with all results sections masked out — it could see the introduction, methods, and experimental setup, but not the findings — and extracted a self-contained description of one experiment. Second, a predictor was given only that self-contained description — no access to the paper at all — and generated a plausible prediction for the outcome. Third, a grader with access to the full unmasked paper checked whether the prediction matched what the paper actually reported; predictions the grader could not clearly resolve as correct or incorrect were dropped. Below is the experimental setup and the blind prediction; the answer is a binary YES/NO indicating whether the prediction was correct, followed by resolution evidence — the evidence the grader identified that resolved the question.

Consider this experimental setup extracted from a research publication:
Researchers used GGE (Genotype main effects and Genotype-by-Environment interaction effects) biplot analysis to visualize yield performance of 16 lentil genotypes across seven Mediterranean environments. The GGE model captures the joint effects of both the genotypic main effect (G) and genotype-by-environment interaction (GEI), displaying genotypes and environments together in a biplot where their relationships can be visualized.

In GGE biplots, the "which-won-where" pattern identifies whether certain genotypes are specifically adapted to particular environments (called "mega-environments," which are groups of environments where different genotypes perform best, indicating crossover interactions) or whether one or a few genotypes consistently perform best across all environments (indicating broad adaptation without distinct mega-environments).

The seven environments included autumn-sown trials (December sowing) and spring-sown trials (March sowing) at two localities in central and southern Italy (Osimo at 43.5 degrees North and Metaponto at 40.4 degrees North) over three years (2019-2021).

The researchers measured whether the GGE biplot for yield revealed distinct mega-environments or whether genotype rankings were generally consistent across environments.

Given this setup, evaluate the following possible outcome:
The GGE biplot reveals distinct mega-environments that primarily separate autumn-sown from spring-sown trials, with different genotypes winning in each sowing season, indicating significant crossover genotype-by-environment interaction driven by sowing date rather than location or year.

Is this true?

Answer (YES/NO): YES